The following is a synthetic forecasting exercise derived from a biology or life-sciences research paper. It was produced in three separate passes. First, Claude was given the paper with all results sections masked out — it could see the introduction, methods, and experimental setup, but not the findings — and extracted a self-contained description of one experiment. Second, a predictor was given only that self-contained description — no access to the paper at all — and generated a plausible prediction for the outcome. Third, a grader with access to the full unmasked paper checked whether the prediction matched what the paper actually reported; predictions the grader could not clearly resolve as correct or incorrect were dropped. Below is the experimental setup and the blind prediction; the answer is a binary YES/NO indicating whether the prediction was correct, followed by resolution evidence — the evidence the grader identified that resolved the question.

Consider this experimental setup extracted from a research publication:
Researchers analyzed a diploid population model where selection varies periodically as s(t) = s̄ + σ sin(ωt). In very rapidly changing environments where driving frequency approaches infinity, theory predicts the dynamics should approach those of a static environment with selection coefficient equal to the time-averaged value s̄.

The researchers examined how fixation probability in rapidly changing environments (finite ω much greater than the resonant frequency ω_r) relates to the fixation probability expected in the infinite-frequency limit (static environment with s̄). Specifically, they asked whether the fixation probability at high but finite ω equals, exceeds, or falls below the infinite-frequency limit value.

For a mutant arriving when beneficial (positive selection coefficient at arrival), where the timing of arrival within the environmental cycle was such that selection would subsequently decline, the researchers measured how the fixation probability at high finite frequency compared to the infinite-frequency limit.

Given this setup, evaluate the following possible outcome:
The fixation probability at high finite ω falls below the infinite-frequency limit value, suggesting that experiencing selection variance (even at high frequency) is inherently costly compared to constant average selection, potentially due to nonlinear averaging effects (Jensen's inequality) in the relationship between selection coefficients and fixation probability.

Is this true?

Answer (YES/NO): YES